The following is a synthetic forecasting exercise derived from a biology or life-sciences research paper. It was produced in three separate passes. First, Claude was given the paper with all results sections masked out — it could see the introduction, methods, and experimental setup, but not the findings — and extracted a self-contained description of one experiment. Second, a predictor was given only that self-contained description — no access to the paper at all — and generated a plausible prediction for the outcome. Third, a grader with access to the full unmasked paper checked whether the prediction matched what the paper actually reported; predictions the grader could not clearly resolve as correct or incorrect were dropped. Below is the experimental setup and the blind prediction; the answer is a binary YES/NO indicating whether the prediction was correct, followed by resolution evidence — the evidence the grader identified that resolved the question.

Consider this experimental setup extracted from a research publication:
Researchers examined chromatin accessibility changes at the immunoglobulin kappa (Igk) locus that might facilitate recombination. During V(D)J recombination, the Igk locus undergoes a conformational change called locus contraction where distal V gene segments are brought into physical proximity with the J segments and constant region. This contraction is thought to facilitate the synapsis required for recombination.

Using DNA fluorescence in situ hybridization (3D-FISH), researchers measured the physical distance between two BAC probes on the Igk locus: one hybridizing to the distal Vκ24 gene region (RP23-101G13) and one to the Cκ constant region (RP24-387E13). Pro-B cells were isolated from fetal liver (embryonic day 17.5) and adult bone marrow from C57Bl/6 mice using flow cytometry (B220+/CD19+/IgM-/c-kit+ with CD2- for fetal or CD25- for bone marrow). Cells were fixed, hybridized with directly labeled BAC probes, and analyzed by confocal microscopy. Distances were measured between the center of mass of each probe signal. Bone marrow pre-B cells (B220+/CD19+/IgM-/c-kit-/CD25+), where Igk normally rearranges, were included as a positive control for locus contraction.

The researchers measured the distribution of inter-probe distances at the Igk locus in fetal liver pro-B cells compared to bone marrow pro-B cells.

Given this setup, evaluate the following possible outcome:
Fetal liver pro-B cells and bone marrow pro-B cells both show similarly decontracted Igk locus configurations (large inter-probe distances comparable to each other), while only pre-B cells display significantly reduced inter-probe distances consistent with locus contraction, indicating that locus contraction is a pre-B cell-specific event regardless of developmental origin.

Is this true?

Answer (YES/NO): NO